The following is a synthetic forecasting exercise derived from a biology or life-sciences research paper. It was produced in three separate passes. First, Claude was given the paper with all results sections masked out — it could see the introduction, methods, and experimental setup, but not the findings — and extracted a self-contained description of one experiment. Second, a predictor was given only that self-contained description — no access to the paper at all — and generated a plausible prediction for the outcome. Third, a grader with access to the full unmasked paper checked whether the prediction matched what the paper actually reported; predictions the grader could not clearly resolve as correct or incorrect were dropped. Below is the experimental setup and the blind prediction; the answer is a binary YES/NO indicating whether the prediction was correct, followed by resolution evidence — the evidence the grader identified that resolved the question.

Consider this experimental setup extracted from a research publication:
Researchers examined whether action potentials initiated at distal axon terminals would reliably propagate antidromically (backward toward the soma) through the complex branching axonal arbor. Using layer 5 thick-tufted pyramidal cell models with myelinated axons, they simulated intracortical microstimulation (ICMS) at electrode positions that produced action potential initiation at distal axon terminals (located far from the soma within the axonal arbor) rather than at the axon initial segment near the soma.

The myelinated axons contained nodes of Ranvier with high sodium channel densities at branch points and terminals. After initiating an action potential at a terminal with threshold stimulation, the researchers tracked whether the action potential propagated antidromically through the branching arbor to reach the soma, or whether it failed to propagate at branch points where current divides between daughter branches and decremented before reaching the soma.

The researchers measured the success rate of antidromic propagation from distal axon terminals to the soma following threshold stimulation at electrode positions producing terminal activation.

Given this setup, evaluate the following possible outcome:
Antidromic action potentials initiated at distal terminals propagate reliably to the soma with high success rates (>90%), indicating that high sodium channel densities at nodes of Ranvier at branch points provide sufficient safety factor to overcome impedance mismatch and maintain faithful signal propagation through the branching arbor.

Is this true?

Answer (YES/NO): YES